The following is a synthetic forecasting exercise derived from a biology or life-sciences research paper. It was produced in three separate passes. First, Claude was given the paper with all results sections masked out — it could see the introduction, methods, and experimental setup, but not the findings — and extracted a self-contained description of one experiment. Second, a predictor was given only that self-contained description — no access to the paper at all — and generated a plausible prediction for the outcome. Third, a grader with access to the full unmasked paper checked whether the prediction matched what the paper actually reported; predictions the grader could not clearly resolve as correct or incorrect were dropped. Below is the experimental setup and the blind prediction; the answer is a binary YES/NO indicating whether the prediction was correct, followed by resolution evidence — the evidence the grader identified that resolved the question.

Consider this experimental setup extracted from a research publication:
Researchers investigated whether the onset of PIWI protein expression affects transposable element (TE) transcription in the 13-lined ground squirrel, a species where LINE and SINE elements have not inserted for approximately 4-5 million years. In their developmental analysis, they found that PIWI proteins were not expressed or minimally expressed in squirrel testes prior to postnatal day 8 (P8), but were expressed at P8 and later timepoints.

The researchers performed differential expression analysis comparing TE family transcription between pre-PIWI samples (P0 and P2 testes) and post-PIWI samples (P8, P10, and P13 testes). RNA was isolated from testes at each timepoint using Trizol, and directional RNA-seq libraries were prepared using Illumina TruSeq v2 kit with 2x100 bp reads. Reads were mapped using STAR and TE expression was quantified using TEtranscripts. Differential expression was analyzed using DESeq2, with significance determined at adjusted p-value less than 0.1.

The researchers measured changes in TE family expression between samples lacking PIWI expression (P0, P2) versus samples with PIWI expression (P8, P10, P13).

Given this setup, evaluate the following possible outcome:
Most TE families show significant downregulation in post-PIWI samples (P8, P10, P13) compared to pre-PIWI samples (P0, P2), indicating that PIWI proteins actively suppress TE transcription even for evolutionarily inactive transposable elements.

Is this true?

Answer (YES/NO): NO